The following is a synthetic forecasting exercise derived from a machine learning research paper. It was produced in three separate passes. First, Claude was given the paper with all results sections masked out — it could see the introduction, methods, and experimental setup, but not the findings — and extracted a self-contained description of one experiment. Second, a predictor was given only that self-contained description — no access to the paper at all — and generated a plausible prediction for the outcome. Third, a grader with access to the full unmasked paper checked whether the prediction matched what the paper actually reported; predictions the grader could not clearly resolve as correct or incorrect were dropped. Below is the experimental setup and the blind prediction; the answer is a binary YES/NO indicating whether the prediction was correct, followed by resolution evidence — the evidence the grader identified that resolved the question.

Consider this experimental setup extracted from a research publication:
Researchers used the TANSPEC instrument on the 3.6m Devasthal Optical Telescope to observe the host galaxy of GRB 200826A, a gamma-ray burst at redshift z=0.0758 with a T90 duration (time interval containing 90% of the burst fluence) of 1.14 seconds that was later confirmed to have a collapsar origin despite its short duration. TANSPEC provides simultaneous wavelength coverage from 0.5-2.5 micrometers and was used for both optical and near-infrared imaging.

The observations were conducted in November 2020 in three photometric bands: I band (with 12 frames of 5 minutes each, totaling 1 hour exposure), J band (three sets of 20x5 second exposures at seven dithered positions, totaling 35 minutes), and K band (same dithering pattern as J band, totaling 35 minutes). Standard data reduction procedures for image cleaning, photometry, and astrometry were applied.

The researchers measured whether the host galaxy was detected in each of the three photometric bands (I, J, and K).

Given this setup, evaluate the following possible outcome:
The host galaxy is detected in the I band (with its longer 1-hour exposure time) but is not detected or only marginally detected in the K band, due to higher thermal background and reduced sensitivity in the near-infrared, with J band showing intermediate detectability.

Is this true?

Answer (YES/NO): NO